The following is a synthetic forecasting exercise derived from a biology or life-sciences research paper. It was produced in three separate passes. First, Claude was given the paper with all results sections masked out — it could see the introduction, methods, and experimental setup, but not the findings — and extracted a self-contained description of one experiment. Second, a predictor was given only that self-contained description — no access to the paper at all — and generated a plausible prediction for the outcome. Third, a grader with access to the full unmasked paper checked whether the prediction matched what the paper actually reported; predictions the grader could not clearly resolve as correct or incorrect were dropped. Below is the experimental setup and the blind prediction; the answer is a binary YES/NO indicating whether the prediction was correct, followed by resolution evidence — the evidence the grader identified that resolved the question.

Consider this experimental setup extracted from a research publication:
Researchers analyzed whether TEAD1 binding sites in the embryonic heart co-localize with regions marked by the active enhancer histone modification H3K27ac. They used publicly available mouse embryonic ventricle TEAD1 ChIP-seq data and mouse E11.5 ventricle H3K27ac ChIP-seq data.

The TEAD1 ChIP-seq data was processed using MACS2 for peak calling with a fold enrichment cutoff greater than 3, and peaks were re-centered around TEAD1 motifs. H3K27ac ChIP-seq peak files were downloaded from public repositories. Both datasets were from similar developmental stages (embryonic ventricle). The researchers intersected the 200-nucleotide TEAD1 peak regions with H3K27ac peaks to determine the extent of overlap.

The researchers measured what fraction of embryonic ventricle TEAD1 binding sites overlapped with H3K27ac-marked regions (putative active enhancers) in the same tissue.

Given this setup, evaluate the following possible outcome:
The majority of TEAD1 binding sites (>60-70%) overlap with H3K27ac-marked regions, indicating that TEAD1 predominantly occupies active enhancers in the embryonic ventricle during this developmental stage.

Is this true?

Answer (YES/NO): NO